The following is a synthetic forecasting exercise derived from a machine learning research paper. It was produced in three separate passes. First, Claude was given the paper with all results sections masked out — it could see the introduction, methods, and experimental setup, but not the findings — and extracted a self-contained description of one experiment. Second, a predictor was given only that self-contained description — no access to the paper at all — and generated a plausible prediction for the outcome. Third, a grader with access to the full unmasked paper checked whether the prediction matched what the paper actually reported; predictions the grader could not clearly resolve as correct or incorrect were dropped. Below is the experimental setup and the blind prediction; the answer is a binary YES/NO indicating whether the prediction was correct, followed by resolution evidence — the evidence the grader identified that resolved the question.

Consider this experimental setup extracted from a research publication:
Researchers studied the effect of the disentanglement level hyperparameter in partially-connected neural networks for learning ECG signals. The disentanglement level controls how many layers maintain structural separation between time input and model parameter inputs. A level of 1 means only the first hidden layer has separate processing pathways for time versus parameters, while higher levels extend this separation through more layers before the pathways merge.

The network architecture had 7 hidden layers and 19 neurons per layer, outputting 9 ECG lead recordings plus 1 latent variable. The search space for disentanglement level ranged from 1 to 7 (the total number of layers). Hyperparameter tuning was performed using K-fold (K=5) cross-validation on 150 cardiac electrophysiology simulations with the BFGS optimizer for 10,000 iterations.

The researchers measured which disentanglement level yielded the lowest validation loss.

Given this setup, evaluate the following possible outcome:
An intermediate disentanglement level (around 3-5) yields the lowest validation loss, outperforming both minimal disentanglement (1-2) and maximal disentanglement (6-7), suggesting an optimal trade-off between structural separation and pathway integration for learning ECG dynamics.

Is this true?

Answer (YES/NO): NO